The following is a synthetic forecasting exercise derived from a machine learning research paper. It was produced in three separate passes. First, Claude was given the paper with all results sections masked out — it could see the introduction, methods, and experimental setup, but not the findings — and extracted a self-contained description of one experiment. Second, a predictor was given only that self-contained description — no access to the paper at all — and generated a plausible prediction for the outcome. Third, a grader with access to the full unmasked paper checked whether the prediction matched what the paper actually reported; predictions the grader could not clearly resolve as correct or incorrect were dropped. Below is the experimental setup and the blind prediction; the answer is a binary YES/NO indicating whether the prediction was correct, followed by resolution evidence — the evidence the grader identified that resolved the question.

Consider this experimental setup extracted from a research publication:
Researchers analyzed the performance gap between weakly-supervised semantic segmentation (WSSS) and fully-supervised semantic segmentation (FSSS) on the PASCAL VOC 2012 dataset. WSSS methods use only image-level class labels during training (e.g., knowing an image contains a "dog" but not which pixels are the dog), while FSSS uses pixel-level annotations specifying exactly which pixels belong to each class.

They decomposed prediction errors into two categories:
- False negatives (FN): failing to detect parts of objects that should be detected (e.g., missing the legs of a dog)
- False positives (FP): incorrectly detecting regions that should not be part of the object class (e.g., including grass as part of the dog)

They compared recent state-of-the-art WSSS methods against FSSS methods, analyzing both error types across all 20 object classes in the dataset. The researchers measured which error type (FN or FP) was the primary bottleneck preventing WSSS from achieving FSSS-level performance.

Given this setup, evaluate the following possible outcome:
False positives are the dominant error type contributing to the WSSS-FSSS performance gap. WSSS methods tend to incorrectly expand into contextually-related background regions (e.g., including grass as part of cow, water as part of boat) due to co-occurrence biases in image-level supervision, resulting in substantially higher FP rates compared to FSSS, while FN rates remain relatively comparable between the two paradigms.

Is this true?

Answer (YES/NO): YES